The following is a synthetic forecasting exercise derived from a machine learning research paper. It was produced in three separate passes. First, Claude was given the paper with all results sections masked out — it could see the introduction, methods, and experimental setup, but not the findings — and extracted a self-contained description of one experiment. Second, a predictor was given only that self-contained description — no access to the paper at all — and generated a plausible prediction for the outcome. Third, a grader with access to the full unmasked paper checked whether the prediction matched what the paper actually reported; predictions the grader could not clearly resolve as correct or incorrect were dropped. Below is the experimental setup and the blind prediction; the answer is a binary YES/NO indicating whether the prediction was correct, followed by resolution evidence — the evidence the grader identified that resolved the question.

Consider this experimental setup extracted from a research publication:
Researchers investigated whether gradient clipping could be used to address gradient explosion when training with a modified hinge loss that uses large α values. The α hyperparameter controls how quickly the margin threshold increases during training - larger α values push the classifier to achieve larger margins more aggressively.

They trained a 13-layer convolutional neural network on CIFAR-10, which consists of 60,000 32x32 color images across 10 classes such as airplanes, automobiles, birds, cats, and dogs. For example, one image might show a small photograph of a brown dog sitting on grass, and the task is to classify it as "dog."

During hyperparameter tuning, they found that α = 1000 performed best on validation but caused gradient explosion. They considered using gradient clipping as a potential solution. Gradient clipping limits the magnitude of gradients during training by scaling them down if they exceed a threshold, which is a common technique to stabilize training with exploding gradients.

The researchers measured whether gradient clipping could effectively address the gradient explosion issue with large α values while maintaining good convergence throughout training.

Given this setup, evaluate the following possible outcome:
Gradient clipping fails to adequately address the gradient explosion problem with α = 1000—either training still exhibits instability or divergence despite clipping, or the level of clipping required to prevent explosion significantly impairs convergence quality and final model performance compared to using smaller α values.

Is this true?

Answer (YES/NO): YES